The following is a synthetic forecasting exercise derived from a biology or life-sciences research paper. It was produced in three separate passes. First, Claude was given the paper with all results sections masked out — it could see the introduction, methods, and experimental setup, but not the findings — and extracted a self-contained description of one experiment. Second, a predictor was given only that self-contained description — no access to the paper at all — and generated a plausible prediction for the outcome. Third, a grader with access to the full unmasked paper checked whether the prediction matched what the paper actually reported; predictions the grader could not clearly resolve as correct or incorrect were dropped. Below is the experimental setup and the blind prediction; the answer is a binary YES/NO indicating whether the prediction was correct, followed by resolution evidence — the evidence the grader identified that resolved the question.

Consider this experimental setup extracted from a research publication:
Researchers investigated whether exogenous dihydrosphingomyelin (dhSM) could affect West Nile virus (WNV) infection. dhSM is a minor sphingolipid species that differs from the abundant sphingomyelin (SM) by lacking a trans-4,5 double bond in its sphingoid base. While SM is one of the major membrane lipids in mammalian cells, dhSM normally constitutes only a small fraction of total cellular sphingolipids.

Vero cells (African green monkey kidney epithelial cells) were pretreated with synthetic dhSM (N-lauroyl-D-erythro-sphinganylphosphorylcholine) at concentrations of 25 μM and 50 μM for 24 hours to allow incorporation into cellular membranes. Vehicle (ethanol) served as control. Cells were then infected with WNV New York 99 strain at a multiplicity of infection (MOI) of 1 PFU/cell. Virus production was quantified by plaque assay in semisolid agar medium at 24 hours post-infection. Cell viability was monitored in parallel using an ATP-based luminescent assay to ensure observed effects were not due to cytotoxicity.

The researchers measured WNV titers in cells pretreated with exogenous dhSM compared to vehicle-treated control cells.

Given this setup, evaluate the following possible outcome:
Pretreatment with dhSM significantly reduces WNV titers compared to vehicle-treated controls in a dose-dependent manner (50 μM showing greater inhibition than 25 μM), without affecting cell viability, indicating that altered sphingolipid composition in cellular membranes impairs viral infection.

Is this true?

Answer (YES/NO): YES